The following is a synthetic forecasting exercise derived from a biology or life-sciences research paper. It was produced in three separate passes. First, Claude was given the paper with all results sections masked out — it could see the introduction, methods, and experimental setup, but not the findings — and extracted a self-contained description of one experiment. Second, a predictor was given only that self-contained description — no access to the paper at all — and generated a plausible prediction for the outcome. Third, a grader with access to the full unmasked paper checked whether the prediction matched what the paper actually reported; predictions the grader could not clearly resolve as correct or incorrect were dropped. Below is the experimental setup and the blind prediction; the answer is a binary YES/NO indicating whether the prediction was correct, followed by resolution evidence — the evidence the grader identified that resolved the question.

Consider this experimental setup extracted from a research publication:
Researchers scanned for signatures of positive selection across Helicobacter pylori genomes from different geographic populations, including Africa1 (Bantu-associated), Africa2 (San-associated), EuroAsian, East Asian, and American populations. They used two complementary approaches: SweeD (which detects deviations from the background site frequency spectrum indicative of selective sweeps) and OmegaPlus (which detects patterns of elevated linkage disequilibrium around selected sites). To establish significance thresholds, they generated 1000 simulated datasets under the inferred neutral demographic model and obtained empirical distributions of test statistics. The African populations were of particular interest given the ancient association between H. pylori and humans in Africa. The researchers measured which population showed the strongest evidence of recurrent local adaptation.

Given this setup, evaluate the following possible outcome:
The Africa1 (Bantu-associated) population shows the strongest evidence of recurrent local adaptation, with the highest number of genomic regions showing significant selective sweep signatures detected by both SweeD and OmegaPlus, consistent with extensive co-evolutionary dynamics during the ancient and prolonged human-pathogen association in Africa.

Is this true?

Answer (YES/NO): NO